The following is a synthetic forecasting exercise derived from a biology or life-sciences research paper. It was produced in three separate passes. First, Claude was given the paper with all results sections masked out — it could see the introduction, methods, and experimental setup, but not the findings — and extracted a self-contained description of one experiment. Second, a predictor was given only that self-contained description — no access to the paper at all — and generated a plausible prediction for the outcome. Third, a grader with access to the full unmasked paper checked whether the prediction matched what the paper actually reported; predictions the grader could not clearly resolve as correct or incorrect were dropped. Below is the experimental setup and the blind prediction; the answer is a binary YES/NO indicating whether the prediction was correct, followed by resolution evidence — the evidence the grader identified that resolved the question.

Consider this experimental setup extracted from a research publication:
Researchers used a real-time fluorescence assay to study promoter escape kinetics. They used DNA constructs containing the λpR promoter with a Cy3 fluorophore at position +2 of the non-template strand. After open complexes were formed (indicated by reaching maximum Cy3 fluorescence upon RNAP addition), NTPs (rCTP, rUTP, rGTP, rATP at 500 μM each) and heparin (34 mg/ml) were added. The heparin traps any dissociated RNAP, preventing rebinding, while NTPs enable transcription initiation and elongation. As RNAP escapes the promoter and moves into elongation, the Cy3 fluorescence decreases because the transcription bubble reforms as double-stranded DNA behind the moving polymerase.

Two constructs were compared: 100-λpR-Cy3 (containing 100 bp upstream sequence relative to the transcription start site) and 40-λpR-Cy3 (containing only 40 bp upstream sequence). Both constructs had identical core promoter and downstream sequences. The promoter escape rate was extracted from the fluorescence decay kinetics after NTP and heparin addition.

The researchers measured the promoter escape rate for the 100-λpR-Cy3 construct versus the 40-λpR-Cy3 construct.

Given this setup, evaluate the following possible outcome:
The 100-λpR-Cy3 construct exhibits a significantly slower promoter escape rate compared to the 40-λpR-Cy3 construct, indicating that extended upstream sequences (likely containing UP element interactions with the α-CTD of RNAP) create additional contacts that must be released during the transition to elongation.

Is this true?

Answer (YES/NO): NO